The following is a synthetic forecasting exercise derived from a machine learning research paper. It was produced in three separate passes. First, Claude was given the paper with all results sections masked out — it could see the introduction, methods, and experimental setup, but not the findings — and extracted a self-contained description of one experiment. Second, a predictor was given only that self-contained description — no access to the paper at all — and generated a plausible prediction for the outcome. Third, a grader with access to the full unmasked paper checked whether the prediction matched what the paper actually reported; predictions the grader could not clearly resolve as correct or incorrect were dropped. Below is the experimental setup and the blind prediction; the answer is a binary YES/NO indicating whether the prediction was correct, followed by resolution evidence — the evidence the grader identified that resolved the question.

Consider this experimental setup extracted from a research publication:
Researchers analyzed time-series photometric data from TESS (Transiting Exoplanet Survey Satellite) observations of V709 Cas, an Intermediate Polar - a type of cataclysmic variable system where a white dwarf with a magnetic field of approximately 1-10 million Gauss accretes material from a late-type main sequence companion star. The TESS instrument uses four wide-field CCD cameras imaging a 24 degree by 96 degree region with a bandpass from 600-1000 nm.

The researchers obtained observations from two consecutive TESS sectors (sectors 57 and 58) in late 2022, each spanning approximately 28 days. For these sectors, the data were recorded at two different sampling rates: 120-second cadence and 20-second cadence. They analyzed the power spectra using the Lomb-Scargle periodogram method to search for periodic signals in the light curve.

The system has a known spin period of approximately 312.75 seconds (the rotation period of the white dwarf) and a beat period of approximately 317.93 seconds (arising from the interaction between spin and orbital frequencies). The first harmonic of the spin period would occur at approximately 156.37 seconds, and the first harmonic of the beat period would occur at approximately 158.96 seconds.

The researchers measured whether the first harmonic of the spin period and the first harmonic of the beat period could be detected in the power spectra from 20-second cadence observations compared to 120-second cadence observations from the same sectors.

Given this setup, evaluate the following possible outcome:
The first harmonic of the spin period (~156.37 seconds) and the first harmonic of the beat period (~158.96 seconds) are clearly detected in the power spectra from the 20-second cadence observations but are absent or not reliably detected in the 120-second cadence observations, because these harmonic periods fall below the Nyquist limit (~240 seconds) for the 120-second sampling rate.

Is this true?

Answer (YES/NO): YES